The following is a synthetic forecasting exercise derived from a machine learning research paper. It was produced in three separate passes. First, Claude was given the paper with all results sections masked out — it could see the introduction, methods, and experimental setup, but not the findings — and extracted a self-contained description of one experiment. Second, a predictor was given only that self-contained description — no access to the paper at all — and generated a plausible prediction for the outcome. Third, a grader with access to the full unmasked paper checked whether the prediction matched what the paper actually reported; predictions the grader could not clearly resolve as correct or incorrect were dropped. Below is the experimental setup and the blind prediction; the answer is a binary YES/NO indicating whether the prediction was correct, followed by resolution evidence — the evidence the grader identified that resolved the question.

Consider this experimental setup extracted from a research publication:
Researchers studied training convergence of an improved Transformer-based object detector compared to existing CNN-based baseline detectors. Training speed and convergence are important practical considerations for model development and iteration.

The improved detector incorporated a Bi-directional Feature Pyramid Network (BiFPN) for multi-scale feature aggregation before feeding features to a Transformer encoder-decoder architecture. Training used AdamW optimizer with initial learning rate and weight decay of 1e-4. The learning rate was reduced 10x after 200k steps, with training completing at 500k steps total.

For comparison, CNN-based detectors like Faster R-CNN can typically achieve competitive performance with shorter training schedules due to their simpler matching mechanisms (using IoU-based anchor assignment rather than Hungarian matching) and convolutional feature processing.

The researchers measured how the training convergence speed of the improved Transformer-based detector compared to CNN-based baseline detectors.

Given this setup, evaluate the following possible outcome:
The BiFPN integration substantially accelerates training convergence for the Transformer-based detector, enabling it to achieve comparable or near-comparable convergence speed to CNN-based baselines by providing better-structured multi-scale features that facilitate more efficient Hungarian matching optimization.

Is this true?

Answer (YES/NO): NO